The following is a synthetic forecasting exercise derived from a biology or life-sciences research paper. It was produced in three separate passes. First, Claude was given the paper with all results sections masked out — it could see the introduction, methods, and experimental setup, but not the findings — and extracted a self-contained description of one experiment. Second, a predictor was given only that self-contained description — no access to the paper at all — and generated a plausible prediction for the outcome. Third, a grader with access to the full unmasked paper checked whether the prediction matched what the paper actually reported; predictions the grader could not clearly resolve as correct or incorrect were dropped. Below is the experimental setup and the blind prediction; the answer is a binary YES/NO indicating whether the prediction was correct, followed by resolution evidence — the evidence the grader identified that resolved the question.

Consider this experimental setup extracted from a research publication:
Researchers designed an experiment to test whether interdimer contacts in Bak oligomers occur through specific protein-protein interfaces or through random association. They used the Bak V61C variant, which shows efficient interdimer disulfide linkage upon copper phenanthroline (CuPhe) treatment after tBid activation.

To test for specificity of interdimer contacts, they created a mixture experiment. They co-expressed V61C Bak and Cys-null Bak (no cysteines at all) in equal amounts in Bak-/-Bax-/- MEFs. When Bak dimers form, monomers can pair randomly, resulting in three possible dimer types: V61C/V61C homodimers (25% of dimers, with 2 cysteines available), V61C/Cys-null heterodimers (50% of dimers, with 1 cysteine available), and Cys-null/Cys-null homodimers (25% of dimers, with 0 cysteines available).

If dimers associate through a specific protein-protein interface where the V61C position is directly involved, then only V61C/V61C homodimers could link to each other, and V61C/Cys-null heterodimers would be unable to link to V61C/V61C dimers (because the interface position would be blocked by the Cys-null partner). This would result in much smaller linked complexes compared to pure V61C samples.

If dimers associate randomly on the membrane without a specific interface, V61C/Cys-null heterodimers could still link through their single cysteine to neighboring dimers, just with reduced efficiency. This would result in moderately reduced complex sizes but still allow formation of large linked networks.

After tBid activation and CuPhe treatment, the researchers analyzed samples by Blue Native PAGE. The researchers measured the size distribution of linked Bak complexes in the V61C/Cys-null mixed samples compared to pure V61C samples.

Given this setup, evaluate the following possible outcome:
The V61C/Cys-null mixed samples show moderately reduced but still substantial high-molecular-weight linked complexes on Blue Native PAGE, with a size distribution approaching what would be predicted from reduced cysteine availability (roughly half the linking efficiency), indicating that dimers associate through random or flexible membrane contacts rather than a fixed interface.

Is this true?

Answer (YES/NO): YES